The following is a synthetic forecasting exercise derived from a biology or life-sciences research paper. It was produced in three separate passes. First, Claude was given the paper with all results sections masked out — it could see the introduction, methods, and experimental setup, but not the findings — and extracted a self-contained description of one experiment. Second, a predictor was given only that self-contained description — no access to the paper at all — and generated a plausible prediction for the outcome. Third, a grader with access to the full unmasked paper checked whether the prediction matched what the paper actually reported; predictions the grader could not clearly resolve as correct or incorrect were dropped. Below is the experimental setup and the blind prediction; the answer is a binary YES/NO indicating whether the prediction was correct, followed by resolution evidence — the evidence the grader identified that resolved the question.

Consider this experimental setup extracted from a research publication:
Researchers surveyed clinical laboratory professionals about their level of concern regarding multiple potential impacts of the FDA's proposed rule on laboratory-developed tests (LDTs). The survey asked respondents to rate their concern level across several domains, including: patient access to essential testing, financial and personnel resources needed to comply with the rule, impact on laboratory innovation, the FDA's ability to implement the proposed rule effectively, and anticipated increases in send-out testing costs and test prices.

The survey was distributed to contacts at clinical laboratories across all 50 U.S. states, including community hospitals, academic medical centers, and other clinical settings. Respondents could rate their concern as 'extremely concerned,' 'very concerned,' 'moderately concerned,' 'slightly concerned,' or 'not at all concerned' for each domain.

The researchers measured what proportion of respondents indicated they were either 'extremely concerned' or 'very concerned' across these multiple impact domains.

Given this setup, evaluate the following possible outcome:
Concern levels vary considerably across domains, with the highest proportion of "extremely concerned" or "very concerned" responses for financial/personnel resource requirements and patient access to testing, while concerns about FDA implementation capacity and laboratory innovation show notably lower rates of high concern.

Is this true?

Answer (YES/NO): NO